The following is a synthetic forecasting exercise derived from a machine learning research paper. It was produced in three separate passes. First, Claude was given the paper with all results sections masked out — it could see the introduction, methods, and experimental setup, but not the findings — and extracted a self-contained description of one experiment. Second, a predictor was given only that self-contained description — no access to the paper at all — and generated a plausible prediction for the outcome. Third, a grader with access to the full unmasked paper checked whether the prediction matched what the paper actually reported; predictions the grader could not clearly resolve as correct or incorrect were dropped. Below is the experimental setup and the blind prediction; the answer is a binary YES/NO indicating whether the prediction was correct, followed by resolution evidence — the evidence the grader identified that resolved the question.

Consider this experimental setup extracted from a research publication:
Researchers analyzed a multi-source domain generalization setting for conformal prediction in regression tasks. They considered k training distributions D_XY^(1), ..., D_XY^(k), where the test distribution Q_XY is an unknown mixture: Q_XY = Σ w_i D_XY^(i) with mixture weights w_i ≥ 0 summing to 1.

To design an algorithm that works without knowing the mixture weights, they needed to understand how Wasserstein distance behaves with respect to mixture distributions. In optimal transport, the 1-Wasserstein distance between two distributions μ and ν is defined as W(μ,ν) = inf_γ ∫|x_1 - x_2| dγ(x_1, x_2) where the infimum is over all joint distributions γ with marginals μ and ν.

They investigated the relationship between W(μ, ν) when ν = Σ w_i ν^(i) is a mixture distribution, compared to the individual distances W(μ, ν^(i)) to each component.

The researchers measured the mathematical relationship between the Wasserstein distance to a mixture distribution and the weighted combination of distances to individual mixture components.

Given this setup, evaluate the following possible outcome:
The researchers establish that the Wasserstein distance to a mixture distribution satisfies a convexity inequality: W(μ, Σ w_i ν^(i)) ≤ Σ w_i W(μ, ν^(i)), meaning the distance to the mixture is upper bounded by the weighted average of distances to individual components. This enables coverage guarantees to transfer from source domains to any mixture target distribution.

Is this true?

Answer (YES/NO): YES